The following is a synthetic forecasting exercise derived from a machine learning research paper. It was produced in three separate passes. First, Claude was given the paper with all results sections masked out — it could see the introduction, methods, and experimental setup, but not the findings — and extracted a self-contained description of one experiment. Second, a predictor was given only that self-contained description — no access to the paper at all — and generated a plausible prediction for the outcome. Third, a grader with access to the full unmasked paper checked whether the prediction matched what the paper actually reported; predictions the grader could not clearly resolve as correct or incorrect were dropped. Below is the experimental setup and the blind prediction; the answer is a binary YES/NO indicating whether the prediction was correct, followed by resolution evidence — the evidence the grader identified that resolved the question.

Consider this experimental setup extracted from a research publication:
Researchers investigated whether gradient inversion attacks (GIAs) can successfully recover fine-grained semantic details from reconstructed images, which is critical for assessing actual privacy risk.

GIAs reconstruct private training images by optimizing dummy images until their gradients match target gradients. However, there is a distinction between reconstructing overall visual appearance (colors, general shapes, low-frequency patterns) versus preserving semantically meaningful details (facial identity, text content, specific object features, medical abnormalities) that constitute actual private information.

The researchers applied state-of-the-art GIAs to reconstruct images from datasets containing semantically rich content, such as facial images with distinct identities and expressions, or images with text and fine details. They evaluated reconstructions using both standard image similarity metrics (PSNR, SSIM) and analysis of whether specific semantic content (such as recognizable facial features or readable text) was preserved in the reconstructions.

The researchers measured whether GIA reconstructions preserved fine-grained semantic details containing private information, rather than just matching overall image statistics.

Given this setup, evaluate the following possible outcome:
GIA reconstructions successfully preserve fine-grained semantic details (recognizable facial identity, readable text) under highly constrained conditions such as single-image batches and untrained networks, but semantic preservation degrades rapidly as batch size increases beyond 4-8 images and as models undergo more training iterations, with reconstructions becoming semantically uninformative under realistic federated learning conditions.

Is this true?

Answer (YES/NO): NO